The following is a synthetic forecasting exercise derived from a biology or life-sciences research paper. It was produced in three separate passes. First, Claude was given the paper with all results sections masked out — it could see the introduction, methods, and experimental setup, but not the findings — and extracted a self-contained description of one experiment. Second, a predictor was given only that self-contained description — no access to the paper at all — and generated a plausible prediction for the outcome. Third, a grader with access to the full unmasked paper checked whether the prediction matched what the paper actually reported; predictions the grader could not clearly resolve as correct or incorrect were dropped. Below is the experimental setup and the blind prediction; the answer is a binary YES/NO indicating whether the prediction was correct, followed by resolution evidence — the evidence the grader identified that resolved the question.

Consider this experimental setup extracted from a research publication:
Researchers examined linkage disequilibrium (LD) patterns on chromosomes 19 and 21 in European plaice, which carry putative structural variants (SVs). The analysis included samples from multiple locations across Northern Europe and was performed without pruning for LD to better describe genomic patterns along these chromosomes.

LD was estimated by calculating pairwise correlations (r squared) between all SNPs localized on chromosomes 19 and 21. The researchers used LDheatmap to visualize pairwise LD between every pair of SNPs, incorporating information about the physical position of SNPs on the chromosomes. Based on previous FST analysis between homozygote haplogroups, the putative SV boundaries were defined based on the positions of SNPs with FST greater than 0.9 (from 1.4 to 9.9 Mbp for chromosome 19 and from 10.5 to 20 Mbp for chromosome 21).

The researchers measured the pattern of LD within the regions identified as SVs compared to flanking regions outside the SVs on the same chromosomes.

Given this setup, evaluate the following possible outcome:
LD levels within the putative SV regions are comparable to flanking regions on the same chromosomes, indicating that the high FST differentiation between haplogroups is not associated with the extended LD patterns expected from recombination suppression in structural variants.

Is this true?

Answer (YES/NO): NO